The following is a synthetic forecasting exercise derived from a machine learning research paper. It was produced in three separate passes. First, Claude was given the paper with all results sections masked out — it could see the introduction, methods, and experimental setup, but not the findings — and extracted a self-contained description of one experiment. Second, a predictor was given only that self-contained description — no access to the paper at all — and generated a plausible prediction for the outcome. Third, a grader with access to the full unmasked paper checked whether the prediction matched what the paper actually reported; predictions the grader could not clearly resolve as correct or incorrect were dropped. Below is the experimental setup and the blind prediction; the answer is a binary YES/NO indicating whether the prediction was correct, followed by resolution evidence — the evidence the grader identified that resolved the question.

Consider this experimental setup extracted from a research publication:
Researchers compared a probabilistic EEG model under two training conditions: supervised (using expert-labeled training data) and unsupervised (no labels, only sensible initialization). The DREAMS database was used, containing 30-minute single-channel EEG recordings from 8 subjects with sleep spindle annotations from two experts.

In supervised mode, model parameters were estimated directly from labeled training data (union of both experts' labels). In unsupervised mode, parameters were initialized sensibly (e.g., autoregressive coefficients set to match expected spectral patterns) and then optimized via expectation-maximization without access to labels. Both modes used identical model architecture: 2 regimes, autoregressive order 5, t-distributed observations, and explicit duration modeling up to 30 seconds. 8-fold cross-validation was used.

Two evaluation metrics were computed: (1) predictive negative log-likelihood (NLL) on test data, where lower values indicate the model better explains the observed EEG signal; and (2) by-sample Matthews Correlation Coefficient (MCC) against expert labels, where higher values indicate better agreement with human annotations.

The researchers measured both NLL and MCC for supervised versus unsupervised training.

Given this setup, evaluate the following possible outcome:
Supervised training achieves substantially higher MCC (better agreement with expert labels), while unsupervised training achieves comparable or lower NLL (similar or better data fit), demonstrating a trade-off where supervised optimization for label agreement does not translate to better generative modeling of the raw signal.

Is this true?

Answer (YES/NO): YES